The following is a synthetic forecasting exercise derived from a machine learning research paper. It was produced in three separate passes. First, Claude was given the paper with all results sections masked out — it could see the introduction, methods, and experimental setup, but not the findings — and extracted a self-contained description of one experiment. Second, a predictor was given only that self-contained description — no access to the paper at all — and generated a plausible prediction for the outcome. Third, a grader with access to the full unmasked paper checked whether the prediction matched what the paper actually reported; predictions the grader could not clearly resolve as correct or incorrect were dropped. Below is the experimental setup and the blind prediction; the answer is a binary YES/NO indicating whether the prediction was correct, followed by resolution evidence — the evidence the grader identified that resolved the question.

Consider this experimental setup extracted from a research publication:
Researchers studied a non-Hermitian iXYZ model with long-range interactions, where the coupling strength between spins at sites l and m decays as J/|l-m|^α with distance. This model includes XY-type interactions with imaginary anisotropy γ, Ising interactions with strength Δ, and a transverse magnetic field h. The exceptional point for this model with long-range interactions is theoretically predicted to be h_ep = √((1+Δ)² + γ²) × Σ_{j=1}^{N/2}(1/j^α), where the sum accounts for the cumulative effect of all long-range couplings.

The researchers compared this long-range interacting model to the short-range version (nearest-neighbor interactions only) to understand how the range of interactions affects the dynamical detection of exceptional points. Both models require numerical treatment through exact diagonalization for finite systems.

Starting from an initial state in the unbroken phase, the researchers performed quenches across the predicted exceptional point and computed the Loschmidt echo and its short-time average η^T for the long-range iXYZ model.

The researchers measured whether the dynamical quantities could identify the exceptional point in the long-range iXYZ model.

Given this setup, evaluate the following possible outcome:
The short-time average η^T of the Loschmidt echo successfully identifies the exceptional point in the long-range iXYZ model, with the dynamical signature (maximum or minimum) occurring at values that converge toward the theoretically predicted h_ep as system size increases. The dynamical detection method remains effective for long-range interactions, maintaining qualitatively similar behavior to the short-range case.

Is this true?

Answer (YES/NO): NO